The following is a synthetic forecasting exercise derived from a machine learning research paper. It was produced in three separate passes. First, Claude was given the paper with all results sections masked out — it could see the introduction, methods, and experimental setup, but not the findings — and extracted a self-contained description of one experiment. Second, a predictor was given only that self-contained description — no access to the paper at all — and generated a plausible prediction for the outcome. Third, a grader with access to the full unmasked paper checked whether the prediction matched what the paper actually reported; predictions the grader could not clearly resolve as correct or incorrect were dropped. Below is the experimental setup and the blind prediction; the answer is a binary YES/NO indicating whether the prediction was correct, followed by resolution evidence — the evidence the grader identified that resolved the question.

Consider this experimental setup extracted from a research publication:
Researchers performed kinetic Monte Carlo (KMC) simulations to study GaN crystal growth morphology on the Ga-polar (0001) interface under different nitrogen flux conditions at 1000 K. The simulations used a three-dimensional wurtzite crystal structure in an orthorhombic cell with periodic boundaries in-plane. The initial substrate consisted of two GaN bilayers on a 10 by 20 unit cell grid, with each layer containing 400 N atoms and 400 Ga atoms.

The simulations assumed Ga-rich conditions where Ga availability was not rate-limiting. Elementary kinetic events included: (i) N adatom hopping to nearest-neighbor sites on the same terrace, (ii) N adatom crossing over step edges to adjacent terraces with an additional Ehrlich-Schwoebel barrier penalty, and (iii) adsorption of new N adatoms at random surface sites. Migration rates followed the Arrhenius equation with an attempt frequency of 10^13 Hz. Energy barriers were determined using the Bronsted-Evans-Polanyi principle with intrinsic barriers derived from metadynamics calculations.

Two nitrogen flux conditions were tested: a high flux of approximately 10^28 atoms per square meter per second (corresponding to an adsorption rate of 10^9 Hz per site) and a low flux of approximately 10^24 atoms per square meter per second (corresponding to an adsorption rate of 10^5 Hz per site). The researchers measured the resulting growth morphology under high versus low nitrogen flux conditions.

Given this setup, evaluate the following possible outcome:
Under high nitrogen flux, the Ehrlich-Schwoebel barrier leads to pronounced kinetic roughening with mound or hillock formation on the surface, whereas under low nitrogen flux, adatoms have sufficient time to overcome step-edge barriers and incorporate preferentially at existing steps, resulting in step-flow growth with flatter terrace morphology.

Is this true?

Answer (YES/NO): NO